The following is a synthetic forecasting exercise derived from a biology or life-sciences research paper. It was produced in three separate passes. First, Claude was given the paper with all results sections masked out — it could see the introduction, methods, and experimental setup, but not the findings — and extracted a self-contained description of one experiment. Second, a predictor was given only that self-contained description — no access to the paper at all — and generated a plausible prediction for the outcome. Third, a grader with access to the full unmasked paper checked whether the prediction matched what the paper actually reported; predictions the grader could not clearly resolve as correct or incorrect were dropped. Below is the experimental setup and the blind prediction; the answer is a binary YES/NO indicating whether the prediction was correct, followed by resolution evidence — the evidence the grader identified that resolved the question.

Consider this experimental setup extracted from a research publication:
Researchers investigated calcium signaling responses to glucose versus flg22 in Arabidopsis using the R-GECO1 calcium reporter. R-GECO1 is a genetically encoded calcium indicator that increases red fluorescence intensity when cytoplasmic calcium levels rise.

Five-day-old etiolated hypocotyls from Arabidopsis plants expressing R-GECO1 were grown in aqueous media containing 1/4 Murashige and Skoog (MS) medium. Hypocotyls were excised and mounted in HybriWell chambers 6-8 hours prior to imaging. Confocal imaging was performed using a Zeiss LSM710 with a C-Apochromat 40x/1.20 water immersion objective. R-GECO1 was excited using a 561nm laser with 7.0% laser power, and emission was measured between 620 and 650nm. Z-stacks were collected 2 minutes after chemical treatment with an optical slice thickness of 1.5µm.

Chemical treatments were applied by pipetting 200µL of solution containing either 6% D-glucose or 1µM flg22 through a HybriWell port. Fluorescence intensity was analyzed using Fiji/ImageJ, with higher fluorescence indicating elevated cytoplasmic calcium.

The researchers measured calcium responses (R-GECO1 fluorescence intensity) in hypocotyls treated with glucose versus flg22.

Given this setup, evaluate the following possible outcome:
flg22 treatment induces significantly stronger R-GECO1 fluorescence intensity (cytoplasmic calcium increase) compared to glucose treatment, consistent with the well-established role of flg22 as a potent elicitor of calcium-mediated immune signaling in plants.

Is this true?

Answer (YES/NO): YES